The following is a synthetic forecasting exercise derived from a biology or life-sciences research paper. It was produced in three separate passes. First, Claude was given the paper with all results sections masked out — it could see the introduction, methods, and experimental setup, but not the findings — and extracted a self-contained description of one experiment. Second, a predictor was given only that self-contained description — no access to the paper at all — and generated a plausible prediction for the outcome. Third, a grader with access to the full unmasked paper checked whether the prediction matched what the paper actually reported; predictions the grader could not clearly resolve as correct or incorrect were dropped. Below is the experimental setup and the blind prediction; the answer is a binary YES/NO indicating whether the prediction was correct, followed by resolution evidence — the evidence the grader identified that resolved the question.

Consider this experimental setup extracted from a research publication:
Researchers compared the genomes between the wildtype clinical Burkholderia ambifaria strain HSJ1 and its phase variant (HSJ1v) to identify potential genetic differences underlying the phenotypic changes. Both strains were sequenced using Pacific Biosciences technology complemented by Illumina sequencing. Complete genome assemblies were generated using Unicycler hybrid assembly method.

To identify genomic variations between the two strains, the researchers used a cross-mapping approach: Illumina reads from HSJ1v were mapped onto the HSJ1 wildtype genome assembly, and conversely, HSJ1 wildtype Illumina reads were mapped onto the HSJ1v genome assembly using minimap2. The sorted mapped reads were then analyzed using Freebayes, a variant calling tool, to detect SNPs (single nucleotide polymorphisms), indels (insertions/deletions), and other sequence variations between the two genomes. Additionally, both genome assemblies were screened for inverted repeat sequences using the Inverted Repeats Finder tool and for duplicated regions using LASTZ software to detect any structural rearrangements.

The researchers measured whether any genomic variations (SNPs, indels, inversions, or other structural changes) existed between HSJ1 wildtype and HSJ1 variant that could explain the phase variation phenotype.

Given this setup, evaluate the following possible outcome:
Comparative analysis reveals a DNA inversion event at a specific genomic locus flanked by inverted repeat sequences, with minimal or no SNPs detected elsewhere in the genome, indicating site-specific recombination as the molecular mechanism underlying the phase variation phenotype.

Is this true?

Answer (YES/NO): NO